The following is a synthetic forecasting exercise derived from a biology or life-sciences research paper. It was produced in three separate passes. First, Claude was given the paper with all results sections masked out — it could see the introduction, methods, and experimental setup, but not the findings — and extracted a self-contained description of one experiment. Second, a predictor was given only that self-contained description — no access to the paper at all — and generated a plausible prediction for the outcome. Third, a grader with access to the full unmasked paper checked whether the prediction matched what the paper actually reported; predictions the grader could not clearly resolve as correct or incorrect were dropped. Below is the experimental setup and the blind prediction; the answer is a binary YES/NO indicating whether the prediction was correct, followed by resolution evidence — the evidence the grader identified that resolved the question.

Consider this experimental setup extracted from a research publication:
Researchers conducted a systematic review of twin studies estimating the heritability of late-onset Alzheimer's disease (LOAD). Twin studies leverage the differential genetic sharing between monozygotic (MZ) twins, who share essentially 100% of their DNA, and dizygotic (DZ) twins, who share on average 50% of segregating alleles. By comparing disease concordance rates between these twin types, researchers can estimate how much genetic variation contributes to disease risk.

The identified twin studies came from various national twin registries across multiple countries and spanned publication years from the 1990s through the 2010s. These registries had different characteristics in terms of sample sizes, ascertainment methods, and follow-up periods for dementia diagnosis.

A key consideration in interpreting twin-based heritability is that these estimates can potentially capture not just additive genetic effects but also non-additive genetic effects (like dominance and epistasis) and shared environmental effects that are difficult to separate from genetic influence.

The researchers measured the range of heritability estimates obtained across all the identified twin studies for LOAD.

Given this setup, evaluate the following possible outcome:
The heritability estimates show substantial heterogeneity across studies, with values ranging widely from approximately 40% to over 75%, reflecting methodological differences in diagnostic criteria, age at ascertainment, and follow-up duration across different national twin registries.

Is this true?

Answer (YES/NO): NO